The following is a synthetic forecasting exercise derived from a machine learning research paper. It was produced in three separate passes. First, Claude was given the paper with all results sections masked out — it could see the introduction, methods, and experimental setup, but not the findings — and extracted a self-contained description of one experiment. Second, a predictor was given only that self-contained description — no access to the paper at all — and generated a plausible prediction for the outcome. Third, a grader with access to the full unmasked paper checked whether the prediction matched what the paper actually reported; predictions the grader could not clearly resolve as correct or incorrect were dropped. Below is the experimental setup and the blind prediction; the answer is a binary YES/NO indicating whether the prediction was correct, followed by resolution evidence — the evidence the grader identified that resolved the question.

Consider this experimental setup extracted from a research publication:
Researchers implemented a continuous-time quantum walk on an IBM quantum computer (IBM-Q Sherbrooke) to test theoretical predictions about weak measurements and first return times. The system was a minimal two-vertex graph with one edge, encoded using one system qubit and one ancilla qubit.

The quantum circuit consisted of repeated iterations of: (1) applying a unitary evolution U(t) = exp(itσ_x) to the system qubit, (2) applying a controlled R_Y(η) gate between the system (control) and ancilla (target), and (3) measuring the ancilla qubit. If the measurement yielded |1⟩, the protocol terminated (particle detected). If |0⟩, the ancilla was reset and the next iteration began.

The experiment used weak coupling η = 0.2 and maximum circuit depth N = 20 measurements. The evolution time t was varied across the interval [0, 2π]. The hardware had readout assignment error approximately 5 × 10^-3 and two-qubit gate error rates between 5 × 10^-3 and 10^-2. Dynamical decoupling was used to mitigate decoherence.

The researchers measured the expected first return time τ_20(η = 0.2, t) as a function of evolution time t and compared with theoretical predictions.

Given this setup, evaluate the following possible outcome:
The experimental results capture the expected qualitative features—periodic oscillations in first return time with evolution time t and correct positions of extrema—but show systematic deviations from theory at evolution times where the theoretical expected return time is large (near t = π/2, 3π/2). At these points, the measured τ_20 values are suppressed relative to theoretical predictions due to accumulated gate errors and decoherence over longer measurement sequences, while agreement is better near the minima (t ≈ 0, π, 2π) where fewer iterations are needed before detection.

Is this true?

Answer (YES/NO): NO